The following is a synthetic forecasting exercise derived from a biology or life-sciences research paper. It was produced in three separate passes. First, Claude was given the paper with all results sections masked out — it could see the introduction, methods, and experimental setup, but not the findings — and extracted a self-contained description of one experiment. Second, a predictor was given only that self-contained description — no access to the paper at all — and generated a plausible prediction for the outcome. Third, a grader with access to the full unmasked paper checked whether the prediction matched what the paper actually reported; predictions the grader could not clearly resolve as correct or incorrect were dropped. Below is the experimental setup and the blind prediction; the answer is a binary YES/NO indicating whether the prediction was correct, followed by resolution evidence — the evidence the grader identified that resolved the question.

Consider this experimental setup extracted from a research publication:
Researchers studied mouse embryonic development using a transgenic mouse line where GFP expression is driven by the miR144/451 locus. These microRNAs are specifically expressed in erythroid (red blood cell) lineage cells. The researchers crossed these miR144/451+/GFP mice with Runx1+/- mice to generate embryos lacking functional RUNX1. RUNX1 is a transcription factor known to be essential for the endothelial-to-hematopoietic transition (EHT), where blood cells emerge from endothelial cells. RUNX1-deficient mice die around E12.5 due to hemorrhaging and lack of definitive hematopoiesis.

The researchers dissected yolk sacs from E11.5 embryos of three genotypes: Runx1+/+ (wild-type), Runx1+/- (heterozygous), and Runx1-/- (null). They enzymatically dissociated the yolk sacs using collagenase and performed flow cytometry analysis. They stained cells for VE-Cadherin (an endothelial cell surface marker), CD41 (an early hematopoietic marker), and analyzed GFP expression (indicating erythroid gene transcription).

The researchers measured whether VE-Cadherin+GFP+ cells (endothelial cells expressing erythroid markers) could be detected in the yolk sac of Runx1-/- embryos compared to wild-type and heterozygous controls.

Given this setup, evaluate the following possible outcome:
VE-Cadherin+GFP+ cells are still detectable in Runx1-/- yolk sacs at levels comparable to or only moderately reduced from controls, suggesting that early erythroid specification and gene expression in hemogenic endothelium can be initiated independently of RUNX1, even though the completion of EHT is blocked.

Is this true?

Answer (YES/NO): YES